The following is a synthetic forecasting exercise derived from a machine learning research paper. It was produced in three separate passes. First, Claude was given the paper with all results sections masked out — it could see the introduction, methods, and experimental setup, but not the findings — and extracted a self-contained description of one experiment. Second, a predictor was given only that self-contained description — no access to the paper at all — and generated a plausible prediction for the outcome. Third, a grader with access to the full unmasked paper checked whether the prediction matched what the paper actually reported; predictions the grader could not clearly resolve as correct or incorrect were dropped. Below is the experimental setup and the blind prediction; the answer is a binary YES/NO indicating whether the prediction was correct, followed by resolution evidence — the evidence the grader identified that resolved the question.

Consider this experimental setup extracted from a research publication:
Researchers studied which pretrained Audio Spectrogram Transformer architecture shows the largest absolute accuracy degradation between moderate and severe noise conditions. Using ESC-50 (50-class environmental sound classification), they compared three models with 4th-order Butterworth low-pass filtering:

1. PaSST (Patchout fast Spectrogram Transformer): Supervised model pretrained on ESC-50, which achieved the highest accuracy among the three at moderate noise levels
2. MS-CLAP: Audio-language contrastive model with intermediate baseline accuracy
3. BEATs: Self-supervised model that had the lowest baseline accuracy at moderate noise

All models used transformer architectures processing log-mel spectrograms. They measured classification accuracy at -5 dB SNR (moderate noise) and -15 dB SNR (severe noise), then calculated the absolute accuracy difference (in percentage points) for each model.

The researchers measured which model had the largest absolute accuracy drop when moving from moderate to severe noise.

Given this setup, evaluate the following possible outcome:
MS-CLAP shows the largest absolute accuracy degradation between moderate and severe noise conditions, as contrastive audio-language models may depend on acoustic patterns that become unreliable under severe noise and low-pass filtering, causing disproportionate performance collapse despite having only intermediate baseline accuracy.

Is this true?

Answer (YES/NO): NO